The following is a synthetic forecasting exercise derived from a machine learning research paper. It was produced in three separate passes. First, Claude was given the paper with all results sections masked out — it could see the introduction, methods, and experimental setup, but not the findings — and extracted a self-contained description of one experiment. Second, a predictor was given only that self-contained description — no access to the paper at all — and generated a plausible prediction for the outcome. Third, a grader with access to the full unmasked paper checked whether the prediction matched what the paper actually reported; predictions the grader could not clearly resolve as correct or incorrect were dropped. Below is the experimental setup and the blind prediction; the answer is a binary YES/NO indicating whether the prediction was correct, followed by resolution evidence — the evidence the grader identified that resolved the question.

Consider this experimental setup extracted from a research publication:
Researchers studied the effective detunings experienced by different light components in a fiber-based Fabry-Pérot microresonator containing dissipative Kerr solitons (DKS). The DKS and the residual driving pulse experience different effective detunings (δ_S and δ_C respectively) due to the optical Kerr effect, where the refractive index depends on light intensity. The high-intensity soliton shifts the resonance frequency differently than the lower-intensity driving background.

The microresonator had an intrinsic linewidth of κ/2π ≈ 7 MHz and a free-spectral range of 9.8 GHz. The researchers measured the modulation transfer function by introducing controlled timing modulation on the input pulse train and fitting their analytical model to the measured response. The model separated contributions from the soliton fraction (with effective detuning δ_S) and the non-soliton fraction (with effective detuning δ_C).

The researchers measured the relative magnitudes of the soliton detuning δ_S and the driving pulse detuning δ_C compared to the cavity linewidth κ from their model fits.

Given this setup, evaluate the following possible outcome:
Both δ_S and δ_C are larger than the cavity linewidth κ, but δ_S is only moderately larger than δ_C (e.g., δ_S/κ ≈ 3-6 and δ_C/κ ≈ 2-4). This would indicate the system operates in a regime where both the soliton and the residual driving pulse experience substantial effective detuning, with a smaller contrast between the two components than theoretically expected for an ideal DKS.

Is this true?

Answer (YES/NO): YES